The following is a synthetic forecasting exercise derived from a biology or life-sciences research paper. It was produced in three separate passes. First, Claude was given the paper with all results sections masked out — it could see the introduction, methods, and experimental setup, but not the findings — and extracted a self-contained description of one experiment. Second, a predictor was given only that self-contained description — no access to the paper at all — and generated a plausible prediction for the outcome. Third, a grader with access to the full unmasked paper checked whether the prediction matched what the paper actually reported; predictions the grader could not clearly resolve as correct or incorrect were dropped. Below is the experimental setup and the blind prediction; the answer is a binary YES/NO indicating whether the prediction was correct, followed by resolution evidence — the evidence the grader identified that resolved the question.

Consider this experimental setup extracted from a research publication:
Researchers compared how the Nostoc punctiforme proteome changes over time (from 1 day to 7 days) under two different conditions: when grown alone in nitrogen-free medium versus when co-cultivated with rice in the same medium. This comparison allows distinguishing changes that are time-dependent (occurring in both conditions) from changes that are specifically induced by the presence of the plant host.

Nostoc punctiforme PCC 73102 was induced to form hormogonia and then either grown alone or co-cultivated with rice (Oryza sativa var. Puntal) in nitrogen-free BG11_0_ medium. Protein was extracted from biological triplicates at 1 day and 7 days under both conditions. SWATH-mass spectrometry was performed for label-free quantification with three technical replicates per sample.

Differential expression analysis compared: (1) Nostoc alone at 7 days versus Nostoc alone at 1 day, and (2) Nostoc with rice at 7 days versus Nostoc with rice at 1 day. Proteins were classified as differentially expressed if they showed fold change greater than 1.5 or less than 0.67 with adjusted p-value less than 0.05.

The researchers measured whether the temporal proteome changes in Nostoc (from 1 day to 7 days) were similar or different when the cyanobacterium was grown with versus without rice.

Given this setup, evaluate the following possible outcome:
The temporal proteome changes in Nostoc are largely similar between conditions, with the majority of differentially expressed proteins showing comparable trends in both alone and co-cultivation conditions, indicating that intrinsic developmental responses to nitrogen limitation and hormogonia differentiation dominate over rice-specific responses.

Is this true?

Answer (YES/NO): NO